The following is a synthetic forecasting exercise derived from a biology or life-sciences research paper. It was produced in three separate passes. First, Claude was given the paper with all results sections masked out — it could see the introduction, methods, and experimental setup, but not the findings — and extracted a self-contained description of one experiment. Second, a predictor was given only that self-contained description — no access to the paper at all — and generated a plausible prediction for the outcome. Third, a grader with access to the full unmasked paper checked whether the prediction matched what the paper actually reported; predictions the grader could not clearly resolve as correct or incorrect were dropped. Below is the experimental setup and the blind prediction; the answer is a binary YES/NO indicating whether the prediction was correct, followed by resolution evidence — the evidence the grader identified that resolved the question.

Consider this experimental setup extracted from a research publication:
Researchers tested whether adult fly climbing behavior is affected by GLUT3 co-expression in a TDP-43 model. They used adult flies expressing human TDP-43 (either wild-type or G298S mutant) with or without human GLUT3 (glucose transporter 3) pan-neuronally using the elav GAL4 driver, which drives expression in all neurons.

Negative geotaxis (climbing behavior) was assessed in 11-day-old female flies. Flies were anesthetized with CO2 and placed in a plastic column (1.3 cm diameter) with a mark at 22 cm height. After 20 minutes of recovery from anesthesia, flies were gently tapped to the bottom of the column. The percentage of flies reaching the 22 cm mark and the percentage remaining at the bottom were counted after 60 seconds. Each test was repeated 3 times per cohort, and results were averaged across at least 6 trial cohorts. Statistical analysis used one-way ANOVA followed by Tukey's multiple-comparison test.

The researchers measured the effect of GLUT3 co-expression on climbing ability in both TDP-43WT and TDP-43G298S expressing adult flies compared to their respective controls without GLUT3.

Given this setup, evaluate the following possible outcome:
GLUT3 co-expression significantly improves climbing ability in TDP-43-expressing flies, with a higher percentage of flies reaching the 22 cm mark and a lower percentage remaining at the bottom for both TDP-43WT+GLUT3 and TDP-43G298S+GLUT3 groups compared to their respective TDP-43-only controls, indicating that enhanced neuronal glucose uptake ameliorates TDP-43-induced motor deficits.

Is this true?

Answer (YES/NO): YES